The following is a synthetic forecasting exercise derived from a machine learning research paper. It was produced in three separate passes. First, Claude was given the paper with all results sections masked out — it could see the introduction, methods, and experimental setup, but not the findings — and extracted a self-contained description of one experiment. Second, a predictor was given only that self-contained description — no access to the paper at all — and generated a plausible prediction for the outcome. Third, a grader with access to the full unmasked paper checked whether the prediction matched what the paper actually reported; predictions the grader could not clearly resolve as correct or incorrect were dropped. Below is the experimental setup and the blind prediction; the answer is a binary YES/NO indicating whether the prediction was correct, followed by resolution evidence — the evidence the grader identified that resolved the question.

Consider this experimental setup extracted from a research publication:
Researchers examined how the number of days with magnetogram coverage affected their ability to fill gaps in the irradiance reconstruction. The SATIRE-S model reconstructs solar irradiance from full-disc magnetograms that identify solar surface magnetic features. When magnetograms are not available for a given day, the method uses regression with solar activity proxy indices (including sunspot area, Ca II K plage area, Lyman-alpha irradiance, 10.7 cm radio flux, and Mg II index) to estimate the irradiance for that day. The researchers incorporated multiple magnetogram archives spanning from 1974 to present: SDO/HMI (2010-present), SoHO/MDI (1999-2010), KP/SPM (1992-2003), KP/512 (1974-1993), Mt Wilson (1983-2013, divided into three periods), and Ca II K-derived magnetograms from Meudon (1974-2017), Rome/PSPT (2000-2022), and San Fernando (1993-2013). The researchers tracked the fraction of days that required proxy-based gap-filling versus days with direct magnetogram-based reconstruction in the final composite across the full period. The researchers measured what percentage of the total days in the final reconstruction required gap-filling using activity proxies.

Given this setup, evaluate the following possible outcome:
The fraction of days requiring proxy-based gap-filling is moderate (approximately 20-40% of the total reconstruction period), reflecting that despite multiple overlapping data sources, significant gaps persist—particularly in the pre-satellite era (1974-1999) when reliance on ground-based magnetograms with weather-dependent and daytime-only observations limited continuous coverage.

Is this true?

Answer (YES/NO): NO